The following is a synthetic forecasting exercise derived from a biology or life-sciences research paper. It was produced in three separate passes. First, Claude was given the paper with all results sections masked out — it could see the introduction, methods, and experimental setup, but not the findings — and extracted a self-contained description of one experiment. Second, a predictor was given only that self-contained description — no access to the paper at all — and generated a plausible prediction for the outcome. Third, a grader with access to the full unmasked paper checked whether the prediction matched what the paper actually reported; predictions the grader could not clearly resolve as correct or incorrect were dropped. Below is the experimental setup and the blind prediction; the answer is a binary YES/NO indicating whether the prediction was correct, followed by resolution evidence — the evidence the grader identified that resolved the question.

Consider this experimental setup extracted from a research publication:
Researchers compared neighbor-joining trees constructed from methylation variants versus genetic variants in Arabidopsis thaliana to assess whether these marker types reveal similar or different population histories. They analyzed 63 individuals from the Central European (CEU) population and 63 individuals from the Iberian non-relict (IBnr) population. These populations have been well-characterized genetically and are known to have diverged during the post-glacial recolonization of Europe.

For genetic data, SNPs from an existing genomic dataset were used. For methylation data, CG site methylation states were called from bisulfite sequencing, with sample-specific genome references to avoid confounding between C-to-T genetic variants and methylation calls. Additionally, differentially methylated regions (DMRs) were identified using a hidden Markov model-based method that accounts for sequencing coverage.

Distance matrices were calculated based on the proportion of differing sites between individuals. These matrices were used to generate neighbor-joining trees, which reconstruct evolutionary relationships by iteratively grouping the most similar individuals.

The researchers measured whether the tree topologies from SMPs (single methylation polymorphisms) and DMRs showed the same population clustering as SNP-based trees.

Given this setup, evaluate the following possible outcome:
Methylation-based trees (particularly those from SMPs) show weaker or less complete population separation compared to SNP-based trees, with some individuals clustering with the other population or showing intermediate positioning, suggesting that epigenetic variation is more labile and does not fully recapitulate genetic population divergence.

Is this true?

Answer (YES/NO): YES